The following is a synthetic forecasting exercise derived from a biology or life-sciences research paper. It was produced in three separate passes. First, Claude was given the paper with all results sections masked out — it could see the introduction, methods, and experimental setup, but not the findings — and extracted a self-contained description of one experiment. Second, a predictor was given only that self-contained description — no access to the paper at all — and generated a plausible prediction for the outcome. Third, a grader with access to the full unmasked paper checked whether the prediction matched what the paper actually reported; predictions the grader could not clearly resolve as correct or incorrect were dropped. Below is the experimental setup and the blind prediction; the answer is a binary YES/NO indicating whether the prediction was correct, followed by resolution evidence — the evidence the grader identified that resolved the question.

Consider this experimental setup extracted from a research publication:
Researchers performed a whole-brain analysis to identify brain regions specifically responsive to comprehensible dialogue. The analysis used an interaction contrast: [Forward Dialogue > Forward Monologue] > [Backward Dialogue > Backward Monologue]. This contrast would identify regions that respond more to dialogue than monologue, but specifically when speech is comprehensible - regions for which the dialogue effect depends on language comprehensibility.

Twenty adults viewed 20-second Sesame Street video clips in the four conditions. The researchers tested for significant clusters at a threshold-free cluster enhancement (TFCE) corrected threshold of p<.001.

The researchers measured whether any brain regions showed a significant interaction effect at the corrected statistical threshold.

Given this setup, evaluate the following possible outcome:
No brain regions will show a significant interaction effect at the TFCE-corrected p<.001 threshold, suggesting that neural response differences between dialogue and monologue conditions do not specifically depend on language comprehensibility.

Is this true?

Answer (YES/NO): YES